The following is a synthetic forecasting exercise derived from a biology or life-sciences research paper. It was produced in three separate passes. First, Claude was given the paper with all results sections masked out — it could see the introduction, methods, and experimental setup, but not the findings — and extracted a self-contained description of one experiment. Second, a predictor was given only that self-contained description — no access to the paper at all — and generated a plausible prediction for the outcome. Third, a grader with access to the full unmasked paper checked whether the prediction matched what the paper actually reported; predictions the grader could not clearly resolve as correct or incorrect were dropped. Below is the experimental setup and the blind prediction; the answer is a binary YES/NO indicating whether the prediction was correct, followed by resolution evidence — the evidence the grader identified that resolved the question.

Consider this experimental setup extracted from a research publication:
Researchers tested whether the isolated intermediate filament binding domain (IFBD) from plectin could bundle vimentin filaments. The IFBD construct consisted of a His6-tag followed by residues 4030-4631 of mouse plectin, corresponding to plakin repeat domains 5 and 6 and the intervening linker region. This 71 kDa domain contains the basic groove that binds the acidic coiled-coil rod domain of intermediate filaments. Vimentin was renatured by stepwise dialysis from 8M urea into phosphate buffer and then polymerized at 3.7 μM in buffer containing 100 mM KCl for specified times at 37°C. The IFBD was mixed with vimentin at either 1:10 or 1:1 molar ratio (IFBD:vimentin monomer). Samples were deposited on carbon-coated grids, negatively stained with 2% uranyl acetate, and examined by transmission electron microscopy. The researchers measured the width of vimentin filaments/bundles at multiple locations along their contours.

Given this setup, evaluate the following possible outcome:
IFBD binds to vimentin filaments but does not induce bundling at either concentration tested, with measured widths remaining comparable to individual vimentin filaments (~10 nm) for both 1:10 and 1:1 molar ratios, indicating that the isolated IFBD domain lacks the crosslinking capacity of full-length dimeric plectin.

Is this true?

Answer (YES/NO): NO